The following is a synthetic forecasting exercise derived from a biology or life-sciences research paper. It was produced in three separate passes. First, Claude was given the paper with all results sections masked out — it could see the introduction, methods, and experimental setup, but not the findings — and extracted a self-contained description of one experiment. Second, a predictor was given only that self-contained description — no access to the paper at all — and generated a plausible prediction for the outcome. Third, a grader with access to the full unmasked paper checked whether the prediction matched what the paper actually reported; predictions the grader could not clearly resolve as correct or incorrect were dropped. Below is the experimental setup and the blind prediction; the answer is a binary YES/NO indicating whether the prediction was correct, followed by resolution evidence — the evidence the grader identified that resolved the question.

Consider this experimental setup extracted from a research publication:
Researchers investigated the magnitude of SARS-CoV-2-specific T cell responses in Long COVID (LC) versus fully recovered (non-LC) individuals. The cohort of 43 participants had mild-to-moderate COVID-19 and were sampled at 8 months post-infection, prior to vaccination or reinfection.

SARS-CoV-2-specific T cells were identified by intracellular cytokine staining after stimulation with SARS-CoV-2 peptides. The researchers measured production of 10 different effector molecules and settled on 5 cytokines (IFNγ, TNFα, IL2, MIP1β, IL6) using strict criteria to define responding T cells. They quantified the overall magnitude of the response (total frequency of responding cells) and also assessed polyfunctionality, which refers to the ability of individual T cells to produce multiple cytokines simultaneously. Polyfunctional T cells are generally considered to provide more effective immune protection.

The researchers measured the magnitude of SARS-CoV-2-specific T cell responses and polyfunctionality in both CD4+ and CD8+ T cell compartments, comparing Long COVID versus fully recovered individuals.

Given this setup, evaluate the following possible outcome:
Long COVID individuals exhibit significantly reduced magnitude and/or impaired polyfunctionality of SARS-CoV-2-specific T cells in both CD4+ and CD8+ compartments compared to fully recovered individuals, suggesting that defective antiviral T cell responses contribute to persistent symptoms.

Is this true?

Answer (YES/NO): NO